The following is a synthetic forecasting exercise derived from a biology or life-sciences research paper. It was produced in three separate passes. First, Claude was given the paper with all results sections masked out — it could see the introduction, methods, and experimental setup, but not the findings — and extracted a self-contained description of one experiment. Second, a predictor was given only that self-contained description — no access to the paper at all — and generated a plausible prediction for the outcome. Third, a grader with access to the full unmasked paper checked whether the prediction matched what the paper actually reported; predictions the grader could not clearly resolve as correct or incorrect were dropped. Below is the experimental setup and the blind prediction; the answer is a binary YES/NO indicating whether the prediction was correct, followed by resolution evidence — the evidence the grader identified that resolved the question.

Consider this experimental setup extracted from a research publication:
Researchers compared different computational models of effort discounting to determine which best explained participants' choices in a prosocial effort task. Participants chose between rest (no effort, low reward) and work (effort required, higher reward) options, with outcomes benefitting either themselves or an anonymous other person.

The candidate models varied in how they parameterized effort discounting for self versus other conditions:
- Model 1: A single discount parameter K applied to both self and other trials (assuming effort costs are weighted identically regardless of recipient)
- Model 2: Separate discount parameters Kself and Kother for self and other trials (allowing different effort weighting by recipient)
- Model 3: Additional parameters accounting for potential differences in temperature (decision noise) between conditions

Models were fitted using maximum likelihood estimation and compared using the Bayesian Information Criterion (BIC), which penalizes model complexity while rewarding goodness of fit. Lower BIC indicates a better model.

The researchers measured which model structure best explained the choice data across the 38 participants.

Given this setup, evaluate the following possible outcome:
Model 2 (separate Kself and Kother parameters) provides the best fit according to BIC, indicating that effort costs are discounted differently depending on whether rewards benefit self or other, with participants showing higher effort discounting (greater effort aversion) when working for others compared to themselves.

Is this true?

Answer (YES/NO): YES